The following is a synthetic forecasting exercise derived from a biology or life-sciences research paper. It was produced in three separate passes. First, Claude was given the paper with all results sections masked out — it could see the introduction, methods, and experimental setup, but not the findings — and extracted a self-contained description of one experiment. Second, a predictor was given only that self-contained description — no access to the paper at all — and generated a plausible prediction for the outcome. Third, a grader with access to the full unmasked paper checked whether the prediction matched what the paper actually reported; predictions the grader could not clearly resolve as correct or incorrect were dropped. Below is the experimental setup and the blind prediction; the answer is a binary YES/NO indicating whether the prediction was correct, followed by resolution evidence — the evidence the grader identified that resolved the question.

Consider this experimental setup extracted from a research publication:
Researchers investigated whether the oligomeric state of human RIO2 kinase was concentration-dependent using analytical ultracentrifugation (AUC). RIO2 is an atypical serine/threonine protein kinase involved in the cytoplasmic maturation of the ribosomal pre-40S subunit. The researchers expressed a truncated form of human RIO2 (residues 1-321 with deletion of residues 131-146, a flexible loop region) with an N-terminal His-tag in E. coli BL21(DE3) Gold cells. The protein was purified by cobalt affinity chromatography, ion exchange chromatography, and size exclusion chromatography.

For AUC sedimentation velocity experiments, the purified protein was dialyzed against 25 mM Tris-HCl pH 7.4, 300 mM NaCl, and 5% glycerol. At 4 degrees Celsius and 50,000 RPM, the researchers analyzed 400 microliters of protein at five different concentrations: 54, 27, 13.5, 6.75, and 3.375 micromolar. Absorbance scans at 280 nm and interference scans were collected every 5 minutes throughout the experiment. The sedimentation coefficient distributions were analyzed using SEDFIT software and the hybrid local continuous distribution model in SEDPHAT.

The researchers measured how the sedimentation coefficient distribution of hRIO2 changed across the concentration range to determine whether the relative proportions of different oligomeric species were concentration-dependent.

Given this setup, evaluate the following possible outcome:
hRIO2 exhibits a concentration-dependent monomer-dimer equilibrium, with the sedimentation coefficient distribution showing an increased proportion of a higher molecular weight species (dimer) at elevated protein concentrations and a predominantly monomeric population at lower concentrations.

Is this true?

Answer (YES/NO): YES